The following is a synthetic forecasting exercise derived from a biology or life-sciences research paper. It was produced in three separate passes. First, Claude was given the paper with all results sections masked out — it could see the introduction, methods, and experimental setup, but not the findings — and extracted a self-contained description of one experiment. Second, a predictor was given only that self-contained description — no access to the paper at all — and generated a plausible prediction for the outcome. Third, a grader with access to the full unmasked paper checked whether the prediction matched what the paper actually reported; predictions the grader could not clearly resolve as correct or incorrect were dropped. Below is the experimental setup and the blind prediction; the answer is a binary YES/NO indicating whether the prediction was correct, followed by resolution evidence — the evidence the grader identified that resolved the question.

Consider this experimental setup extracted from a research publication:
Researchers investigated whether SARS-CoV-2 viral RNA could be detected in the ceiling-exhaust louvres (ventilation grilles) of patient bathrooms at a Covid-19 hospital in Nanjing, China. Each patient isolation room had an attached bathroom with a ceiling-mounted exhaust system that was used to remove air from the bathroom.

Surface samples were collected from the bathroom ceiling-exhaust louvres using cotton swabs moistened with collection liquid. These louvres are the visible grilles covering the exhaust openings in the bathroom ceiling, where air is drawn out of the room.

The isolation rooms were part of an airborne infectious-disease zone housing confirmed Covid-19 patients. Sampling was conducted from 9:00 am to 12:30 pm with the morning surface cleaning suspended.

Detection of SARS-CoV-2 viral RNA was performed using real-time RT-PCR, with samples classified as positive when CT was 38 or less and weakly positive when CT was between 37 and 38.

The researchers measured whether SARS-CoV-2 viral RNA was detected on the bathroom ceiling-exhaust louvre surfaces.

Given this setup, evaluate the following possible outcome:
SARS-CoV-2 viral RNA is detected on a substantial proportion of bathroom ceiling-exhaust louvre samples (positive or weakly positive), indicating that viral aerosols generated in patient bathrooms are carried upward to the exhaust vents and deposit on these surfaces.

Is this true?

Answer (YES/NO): NO